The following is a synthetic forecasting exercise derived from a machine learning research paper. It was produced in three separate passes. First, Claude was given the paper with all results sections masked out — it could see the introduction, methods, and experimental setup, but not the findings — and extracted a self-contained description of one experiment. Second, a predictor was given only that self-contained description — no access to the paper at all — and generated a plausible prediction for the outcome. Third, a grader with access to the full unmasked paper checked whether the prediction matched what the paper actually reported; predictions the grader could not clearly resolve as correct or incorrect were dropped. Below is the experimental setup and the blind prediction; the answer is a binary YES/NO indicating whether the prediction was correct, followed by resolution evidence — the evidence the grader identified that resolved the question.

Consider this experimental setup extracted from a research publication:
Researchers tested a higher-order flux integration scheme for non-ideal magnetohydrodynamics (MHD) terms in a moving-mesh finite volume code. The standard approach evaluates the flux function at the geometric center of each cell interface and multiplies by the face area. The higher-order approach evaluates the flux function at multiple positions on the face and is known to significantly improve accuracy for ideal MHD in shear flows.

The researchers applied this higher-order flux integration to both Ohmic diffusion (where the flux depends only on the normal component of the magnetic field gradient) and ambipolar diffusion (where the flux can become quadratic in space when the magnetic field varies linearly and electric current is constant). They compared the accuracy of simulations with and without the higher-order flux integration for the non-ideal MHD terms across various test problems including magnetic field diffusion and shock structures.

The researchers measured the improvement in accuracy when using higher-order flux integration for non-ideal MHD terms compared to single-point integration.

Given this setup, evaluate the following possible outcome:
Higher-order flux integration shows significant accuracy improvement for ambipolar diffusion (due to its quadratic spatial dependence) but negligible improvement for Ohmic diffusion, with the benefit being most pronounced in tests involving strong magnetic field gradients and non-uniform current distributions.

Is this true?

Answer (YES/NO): NO